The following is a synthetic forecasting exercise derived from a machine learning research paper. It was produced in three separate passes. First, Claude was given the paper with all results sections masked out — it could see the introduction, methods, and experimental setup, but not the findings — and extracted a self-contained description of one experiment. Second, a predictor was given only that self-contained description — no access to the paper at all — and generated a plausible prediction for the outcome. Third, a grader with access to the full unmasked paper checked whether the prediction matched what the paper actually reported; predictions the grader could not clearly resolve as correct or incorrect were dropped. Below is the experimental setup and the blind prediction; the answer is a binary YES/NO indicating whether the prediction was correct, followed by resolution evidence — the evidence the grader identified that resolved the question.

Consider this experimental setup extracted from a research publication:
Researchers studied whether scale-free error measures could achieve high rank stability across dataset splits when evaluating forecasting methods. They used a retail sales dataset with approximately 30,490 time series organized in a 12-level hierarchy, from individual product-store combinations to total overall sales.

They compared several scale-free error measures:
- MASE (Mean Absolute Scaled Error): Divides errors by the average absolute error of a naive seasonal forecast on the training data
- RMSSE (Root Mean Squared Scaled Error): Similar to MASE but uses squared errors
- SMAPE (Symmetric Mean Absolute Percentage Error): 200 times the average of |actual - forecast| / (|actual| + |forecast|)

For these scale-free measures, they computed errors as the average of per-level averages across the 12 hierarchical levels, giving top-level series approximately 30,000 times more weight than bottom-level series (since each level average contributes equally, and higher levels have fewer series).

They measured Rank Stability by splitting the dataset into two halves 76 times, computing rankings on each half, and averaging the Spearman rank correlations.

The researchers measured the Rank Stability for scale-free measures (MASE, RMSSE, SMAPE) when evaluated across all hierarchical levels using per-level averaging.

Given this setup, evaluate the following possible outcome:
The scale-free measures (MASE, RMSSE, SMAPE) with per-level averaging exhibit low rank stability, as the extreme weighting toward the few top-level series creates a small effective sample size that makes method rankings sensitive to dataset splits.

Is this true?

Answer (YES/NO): NO